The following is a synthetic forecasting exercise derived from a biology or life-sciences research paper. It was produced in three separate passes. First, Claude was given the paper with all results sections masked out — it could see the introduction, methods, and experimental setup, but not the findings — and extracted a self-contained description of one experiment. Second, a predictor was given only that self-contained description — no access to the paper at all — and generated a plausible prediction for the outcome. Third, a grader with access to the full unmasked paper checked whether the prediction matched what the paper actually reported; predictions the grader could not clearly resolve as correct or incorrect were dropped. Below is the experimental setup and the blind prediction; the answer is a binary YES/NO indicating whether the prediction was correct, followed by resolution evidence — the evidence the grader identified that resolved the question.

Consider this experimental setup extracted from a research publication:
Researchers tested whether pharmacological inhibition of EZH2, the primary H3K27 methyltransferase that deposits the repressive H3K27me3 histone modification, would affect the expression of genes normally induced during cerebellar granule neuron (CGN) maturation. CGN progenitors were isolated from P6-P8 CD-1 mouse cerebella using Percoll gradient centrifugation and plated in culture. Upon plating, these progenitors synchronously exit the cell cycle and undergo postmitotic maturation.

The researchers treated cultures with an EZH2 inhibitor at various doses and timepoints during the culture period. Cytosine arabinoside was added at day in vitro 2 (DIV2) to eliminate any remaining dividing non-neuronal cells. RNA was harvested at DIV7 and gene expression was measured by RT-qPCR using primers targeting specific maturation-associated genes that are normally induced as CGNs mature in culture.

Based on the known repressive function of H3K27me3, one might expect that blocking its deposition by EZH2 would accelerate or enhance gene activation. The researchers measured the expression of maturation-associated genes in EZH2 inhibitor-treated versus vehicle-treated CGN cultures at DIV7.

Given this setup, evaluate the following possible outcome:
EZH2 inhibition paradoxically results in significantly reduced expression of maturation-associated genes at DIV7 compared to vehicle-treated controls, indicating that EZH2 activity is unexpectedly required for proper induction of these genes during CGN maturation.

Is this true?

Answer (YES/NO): YES